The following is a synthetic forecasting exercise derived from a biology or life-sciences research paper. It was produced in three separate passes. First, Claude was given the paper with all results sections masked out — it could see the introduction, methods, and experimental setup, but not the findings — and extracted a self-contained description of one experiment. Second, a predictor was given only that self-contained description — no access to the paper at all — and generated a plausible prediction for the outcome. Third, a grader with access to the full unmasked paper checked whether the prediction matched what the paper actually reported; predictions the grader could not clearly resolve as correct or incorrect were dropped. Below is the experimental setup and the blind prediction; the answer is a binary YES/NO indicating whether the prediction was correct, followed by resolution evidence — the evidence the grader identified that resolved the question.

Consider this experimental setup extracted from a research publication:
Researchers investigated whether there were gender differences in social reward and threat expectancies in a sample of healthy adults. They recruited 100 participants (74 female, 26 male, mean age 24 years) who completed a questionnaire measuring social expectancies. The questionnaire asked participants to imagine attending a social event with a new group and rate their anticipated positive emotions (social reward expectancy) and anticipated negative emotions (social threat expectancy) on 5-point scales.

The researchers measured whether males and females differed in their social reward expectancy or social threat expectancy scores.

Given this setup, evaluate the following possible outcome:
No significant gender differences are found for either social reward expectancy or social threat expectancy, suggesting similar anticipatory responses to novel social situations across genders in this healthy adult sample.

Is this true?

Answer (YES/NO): YES